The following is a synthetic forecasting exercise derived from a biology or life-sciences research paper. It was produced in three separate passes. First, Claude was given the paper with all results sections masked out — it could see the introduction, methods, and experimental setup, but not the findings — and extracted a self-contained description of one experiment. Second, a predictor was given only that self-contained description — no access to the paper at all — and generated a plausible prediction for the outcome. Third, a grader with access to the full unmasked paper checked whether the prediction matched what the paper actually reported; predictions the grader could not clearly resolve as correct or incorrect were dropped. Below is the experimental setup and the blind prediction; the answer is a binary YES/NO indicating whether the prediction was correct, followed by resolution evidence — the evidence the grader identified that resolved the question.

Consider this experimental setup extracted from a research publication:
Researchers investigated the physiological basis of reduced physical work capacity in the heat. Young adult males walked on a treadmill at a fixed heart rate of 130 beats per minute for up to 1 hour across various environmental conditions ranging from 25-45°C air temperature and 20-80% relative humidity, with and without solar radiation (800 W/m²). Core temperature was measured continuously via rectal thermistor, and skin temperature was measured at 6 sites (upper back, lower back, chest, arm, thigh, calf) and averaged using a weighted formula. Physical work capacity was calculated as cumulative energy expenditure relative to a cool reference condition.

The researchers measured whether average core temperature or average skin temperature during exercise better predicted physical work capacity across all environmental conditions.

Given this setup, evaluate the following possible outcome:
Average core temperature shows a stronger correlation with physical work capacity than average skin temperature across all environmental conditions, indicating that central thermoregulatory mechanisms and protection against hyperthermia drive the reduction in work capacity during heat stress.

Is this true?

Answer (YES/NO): NO